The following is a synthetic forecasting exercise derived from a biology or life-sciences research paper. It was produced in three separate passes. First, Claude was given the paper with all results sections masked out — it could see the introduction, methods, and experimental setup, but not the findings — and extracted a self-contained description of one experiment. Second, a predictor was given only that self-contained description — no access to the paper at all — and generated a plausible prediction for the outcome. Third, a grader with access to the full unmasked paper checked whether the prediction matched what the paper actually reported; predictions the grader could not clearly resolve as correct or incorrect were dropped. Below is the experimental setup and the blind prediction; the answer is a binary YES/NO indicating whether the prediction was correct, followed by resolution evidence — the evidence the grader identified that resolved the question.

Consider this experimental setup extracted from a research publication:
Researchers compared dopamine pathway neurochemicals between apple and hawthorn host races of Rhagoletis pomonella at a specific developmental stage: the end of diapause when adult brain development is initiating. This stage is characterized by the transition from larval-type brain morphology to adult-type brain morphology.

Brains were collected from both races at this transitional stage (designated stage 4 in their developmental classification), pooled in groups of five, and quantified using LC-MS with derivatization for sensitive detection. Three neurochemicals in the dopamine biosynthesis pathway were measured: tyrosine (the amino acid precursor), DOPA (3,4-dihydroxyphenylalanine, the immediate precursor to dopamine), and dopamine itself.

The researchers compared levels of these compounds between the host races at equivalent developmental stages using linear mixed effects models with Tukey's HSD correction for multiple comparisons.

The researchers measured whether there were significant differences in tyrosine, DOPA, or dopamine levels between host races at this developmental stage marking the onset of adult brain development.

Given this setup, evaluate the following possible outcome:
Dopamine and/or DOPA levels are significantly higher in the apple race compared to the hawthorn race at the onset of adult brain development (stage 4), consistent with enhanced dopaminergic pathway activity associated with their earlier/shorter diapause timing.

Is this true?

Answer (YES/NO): NO